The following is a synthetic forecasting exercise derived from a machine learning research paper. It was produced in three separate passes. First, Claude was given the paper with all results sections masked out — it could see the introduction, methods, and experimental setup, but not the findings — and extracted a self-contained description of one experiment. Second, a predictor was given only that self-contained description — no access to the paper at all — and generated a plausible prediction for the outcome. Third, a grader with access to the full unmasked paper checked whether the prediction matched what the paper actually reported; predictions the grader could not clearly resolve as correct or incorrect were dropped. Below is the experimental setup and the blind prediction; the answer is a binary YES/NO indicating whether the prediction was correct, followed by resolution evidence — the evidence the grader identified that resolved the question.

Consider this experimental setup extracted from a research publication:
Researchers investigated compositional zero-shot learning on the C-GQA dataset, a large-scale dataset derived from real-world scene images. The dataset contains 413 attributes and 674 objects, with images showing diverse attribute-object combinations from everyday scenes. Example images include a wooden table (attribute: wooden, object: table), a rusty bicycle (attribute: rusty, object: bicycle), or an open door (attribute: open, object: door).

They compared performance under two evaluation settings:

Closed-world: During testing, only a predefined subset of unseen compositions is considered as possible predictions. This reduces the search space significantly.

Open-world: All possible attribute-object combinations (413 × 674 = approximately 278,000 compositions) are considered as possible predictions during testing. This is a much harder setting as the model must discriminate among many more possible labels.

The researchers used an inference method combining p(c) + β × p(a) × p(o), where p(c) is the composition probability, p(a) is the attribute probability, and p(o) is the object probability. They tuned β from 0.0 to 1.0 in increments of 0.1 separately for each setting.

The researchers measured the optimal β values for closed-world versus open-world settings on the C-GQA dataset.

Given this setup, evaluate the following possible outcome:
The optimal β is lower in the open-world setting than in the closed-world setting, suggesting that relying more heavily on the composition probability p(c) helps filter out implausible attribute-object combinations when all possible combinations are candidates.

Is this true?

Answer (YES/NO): YES